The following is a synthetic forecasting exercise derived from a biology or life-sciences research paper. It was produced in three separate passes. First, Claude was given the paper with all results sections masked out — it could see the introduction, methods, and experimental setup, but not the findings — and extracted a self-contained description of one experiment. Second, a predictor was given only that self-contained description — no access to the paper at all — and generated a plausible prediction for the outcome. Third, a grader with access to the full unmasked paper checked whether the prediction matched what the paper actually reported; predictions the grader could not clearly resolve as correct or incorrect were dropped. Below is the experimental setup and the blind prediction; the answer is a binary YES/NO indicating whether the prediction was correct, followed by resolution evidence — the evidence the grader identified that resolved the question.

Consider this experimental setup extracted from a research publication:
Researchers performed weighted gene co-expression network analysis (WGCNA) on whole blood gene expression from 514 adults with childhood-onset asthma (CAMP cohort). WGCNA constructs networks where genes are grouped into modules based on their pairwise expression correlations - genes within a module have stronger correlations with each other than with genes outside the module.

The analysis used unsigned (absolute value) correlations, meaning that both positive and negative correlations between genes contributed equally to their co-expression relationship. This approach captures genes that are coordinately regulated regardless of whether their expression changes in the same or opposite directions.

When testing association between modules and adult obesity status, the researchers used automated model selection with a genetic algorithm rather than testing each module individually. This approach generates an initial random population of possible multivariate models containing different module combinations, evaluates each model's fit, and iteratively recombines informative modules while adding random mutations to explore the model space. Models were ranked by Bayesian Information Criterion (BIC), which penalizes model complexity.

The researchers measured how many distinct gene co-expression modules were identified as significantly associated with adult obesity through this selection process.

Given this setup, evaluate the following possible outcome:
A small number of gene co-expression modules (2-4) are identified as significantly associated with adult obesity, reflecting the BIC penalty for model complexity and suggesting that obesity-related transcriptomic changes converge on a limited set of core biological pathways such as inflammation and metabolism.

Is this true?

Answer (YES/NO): YES